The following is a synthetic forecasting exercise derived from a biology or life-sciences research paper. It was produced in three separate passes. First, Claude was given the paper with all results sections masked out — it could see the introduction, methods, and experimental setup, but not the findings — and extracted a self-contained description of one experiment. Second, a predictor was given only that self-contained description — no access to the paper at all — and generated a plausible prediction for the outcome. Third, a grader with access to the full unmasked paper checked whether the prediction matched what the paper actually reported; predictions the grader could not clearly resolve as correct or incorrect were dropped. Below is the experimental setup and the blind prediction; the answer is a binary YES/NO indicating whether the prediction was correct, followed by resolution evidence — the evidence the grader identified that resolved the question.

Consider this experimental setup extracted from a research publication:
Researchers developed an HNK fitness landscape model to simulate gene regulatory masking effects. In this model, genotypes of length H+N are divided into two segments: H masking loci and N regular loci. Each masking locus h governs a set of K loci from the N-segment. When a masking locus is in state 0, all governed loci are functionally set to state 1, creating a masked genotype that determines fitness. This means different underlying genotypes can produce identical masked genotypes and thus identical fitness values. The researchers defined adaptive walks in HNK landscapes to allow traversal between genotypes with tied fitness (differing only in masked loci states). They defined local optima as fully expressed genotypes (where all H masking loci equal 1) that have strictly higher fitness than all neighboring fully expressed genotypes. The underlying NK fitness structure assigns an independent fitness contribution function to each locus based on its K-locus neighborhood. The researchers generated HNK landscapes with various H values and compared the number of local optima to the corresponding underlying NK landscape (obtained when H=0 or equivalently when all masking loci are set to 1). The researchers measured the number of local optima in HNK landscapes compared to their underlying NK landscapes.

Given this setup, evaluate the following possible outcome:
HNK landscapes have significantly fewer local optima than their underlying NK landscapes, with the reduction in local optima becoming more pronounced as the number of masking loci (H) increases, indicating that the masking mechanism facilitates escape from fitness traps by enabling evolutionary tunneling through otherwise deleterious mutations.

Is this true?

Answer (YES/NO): NO